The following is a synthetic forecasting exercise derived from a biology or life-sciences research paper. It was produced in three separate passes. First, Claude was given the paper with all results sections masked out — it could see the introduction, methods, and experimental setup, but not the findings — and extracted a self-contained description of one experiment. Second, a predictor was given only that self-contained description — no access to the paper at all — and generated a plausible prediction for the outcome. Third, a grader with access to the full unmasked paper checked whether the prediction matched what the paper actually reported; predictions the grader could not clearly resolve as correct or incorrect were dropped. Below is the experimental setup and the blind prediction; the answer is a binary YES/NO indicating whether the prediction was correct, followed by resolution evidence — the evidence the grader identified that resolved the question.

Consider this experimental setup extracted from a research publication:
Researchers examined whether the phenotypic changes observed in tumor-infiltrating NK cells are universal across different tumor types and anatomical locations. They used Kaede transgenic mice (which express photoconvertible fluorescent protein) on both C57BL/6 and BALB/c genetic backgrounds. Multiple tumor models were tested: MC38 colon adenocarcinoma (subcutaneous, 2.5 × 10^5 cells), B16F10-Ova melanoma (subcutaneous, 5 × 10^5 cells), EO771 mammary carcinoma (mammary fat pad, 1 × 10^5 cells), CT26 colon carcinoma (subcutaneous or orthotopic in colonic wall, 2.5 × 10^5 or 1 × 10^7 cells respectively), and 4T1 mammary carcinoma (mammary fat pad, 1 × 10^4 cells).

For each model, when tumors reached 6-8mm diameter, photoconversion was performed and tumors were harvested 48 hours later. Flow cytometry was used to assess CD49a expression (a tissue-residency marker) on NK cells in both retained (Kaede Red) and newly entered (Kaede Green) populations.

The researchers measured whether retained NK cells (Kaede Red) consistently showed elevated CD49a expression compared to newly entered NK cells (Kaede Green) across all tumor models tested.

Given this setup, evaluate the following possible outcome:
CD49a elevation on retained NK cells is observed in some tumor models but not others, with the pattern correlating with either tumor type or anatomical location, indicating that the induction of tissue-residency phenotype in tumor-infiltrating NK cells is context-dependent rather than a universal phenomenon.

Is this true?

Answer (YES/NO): NO